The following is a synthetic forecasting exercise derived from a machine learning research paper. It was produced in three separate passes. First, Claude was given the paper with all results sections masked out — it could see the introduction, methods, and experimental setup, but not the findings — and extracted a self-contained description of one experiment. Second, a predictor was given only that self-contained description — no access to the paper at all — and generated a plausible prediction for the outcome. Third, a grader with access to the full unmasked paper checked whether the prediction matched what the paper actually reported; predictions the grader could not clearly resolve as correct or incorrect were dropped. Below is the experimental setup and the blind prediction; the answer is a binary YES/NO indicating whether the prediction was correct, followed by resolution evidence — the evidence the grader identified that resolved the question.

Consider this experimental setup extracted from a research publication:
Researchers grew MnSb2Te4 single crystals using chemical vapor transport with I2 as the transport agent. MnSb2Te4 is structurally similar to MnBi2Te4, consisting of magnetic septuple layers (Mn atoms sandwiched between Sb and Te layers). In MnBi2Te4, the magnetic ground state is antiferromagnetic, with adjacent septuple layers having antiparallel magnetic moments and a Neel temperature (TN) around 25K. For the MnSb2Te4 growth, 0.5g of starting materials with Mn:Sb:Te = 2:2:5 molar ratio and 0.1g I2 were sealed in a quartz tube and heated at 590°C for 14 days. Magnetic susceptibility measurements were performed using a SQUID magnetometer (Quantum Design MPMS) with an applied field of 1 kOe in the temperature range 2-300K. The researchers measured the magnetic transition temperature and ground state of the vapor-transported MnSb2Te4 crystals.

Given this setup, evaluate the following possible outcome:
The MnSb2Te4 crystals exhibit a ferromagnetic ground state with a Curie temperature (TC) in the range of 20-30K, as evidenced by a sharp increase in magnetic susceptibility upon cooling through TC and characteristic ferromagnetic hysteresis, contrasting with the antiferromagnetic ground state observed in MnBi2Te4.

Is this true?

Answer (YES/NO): NO